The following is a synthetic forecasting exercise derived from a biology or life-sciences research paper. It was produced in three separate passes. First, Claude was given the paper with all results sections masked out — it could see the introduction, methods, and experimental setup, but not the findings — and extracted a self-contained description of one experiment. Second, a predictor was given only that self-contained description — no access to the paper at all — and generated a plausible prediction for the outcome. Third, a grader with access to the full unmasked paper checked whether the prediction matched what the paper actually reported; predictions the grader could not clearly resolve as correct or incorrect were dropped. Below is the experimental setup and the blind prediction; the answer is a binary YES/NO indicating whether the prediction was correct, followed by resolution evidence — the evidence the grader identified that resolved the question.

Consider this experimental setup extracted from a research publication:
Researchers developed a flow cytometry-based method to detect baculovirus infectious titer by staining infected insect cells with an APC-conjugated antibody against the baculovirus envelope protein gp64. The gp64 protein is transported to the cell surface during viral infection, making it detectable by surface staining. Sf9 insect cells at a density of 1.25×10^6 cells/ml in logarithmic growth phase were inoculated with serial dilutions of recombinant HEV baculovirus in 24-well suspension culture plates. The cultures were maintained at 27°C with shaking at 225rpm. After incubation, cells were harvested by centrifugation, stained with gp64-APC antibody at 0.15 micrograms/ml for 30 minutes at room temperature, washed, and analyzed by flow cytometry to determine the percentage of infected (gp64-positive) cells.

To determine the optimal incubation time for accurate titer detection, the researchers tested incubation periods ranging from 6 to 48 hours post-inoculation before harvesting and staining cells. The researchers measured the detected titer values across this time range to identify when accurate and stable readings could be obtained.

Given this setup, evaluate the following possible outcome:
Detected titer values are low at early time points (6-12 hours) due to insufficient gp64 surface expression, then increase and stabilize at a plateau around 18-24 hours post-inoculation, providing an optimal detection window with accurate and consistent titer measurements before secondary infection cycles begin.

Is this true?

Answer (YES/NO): NO